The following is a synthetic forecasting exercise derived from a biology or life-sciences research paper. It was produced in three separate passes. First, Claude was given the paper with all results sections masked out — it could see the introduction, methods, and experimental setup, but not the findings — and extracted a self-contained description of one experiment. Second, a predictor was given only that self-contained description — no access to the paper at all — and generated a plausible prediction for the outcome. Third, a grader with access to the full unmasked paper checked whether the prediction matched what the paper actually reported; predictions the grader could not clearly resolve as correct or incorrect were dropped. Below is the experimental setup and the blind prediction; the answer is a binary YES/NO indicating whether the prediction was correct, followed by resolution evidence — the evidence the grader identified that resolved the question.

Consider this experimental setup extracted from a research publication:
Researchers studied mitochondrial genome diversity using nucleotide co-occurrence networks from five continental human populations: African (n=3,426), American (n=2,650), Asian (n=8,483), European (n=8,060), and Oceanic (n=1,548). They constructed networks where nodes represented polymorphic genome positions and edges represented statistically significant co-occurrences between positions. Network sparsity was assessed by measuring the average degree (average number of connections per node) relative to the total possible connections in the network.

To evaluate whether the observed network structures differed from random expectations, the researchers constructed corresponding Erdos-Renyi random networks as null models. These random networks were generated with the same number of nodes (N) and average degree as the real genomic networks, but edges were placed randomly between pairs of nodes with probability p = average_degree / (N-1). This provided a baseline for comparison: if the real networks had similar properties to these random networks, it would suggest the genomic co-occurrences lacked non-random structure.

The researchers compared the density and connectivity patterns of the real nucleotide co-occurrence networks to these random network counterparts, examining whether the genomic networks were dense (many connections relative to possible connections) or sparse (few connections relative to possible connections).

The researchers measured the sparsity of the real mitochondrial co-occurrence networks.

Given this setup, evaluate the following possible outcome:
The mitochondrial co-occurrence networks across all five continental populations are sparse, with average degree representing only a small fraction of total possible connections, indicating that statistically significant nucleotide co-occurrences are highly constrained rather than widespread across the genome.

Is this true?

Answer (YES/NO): YES